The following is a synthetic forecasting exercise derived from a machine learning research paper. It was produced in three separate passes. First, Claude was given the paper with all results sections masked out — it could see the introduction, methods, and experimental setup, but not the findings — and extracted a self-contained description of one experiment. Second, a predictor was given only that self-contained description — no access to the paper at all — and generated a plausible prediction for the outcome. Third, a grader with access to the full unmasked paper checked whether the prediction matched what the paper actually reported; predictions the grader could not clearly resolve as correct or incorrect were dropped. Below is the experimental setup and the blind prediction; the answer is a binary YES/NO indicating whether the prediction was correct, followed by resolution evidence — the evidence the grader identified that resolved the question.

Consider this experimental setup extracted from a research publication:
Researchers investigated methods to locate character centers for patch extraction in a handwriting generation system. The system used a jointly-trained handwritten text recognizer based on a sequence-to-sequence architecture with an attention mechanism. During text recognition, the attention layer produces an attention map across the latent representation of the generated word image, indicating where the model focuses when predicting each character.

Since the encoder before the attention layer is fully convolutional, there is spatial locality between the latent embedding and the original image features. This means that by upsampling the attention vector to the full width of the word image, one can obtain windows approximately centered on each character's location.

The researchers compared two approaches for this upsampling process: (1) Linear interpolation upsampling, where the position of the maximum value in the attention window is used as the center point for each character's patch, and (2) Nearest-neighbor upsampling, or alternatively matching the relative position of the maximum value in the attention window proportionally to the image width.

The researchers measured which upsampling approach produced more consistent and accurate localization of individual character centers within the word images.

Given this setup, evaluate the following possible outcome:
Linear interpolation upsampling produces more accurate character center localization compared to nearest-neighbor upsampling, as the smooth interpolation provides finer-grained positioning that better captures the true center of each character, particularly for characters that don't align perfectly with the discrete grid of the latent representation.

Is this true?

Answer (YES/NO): YES